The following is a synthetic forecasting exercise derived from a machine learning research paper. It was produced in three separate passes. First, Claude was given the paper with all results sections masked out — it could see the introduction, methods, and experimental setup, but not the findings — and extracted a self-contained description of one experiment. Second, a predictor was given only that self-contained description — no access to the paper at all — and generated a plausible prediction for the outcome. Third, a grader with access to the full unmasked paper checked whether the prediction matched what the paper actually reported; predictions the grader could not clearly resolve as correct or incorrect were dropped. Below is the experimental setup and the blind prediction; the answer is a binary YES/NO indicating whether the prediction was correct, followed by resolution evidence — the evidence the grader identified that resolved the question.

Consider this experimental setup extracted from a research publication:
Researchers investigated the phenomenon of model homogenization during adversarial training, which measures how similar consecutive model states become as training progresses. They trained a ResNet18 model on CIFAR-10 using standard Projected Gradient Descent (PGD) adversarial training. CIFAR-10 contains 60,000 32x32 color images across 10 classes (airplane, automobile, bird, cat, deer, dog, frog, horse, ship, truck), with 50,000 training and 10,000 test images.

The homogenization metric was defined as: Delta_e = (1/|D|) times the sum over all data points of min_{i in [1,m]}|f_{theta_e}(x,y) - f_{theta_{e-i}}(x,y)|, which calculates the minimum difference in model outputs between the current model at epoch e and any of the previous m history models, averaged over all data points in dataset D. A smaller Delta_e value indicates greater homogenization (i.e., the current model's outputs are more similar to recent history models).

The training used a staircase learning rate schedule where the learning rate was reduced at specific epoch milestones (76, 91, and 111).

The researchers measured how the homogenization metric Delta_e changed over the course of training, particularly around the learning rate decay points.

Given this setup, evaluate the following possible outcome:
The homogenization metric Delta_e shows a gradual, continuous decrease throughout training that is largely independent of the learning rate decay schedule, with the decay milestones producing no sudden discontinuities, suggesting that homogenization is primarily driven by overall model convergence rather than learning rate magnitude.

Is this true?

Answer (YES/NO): NO